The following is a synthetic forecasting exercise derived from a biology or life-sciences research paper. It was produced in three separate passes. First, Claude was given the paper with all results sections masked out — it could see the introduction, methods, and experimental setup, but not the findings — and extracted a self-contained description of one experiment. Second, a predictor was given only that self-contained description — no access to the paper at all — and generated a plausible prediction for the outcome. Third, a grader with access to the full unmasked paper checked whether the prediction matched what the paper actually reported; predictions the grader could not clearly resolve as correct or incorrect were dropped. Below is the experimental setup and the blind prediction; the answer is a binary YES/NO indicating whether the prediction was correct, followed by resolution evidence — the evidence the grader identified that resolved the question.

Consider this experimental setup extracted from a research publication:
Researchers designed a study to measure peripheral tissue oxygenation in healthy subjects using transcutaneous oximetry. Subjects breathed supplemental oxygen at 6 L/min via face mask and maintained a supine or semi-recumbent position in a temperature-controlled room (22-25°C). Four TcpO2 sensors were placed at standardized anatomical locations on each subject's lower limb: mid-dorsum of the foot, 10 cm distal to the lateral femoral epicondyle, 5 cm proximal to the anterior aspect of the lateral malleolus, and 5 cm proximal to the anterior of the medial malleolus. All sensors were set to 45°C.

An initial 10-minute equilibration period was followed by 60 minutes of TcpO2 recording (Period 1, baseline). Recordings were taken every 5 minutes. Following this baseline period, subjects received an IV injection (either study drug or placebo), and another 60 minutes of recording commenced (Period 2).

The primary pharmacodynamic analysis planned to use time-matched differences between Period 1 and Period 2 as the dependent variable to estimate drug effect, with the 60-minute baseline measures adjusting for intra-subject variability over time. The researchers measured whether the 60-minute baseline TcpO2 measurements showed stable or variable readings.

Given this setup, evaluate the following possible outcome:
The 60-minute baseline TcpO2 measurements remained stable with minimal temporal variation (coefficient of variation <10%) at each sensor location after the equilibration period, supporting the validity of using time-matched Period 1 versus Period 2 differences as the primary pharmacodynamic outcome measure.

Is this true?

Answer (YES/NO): NO